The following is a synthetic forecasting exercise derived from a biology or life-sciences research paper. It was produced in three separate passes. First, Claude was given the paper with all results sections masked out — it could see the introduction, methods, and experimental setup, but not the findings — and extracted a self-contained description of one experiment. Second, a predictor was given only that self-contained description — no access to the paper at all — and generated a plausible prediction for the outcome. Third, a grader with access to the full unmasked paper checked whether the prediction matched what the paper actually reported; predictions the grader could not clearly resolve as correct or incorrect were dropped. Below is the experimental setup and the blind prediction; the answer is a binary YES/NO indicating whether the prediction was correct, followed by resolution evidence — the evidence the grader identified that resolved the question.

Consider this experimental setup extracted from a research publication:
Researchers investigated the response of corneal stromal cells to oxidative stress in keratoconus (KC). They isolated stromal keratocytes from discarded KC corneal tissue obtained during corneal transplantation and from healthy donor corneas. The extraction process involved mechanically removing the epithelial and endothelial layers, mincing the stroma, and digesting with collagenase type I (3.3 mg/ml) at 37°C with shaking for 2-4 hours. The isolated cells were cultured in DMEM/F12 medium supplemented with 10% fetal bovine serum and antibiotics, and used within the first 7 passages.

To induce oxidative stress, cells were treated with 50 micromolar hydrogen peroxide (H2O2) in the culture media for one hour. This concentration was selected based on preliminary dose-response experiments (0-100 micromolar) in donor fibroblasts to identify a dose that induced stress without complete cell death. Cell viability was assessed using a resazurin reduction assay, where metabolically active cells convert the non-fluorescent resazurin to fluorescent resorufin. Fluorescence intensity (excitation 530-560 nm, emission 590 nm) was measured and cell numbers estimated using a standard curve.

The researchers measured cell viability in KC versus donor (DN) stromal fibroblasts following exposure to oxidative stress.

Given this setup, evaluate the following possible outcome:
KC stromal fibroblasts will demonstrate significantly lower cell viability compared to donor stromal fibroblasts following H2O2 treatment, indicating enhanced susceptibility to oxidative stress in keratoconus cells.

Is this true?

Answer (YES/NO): YES